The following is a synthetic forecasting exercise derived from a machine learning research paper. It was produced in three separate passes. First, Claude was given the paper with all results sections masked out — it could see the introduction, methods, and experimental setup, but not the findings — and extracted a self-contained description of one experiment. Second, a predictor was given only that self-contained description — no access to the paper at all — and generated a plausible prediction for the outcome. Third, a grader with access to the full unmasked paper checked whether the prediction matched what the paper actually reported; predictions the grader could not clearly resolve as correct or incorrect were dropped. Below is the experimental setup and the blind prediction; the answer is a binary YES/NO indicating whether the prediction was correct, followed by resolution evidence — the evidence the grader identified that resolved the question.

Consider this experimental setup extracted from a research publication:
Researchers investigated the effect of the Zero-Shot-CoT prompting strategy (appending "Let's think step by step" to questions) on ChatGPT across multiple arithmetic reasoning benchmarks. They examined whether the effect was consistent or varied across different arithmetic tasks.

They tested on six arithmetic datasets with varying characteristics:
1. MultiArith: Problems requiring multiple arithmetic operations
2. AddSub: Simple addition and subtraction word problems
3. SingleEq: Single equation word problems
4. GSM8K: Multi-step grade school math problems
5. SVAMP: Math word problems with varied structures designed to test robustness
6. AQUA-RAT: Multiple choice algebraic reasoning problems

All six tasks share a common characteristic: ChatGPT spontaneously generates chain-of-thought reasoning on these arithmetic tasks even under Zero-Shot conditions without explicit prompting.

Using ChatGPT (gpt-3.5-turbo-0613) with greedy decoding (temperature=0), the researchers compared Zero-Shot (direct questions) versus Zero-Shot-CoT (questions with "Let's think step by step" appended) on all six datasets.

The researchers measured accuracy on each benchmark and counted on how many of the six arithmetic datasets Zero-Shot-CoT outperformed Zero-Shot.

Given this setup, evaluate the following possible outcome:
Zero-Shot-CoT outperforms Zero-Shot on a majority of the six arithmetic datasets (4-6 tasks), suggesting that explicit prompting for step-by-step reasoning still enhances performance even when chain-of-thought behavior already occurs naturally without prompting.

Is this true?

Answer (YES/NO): NO